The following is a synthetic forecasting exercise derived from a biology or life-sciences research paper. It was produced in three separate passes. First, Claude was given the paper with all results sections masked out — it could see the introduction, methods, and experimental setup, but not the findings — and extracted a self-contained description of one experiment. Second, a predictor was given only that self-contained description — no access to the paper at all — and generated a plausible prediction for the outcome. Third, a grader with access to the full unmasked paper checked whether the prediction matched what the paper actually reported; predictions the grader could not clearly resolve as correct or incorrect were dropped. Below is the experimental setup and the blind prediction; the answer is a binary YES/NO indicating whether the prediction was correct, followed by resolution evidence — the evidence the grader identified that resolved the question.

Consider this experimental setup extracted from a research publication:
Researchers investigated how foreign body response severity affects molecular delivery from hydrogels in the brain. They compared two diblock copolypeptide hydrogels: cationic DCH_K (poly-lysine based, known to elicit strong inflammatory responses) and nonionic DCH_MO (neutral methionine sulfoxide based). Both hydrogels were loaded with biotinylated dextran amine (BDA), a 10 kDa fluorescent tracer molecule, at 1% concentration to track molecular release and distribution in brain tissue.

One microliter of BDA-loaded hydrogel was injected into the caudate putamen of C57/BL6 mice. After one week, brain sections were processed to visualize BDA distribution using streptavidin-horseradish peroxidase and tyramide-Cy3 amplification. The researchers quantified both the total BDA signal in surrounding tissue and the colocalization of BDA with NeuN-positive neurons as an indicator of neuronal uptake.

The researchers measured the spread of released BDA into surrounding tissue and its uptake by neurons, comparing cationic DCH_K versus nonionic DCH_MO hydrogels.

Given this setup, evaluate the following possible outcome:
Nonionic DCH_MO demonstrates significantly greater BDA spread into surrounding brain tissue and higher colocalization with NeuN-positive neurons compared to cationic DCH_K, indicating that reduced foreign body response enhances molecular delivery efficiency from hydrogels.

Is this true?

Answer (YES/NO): NO